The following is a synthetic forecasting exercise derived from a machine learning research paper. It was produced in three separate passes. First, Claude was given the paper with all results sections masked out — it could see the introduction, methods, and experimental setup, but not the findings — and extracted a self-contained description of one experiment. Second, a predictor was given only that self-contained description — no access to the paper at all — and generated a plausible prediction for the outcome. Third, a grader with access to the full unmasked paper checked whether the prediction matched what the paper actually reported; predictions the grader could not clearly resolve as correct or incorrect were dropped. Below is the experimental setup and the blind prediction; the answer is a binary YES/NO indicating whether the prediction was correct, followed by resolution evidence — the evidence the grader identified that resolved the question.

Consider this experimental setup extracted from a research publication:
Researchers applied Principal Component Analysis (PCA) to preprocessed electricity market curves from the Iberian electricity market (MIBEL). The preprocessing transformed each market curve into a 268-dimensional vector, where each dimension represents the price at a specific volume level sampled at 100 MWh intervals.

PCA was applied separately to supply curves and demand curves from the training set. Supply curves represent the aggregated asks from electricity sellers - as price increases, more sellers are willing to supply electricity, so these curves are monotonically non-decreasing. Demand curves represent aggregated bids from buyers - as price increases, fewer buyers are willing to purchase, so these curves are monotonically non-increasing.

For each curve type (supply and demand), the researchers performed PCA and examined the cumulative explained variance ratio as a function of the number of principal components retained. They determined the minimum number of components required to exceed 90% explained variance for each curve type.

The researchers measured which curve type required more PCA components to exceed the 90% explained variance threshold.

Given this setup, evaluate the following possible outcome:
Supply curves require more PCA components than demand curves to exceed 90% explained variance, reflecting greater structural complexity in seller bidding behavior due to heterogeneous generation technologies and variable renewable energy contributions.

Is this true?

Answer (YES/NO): NO